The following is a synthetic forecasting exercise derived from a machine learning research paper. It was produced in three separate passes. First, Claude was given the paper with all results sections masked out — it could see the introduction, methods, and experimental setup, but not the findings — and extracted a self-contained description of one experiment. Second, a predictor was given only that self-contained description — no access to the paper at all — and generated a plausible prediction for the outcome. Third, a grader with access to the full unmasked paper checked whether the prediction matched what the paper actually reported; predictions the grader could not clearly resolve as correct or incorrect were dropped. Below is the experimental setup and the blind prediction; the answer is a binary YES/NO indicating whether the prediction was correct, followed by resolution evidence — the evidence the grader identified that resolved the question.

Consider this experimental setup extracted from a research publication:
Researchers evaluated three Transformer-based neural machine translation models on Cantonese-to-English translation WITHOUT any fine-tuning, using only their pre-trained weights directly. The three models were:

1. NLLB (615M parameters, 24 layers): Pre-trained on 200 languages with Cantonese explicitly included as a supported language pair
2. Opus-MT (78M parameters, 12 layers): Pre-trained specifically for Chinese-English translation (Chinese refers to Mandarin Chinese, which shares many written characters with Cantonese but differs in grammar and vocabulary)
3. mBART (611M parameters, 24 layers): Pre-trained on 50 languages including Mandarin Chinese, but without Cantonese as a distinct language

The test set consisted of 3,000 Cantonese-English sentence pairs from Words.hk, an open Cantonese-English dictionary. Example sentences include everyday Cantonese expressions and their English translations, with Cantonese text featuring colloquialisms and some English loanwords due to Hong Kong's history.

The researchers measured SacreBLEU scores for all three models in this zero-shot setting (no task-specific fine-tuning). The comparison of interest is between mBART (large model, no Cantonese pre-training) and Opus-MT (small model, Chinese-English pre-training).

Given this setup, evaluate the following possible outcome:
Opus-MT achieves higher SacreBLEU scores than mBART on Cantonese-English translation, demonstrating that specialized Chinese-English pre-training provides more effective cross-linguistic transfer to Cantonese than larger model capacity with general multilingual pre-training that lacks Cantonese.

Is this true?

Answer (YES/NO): YES